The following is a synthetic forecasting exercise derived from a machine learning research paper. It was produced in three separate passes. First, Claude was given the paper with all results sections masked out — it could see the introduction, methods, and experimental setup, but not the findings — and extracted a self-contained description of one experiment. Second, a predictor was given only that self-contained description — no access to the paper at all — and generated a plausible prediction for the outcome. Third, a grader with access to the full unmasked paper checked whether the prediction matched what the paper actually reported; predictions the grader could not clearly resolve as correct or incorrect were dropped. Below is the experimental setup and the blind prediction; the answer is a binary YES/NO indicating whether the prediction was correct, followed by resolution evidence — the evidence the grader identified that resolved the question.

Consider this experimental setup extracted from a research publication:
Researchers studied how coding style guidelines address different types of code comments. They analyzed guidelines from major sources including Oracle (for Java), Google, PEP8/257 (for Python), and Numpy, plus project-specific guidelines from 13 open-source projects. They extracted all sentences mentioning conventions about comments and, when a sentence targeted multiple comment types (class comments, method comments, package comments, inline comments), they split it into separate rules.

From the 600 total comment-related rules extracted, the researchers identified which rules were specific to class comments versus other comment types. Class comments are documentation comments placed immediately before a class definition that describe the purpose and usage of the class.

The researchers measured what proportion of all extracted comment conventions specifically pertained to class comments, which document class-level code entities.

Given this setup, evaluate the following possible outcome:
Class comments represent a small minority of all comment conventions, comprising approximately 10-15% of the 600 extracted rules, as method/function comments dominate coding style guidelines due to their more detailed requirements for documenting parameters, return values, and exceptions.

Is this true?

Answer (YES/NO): NO